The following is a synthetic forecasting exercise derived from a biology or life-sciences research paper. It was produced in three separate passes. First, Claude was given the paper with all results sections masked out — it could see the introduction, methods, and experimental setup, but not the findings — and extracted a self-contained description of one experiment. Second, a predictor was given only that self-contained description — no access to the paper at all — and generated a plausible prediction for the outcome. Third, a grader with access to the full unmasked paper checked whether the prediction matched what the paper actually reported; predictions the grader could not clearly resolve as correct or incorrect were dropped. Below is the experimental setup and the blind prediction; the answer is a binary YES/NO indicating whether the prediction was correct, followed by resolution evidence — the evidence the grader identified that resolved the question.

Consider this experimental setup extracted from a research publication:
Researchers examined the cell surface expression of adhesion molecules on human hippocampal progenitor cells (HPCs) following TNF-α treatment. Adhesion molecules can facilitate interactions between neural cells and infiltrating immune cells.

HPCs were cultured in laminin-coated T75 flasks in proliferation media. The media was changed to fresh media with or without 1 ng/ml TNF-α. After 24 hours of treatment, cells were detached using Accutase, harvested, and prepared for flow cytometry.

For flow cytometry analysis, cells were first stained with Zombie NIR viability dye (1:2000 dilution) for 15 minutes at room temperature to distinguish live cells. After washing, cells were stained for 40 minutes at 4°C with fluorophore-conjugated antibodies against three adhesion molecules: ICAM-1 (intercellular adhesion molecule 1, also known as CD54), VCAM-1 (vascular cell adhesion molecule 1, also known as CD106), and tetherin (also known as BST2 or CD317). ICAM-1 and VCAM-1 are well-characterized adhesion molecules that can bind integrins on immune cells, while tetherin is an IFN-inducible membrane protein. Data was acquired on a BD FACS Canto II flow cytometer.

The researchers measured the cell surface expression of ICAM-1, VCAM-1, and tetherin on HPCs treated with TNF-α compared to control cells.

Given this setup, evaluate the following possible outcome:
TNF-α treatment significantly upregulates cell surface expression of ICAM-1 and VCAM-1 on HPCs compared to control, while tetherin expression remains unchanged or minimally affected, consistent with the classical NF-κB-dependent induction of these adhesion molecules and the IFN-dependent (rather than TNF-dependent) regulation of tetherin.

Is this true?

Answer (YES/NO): NO